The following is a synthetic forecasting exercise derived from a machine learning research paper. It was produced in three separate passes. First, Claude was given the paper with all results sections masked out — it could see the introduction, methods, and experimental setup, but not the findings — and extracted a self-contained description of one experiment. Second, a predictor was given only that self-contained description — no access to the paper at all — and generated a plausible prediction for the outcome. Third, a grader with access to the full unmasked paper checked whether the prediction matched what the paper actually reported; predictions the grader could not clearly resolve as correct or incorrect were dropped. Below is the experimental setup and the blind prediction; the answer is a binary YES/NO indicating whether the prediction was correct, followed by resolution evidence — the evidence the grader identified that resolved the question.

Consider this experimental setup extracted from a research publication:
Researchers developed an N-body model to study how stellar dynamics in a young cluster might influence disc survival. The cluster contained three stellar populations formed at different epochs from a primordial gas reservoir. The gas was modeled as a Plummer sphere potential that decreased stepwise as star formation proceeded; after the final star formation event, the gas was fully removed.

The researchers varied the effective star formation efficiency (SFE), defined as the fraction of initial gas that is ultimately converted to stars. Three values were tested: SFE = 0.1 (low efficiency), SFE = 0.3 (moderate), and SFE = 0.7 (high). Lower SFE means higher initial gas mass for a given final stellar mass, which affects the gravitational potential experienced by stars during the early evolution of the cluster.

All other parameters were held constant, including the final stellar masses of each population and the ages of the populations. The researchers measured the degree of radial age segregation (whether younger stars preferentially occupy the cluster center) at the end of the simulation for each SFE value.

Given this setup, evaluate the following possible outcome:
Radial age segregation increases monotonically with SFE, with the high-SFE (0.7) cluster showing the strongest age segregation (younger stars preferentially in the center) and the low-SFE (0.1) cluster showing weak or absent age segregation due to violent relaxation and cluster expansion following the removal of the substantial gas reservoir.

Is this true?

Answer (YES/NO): NO